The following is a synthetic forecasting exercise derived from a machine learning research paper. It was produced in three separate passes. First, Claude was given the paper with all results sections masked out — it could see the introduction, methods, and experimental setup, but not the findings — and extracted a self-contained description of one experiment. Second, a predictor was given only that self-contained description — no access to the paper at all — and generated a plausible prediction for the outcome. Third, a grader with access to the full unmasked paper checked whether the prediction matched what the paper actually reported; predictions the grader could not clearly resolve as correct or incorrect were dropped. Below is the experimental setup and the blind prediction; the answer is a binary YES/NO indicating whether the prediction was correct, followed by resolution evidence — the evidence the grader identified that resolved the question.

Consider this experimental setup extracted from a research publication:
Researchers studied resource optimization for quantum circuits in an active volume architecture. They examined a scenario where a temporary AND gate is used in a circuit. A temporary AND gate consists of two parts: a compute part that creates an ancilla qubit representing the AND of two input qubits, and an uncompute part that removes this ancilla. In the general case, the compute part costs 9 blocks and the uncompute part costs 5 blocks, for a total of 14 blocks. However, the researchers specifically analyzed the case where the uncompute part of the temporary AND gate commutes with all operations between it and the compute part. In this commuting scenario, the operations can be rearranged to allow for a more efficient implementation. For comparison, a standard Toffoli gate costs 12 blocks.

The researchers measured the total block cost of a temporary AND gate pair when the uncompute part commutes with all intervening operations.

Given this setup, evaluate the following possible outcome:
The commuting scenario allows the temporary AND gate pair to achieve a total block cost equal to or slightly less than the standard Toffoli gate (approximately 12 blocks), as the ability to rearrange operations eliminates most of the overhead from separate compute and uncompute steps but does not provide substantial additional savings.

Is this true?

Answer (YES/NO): YES